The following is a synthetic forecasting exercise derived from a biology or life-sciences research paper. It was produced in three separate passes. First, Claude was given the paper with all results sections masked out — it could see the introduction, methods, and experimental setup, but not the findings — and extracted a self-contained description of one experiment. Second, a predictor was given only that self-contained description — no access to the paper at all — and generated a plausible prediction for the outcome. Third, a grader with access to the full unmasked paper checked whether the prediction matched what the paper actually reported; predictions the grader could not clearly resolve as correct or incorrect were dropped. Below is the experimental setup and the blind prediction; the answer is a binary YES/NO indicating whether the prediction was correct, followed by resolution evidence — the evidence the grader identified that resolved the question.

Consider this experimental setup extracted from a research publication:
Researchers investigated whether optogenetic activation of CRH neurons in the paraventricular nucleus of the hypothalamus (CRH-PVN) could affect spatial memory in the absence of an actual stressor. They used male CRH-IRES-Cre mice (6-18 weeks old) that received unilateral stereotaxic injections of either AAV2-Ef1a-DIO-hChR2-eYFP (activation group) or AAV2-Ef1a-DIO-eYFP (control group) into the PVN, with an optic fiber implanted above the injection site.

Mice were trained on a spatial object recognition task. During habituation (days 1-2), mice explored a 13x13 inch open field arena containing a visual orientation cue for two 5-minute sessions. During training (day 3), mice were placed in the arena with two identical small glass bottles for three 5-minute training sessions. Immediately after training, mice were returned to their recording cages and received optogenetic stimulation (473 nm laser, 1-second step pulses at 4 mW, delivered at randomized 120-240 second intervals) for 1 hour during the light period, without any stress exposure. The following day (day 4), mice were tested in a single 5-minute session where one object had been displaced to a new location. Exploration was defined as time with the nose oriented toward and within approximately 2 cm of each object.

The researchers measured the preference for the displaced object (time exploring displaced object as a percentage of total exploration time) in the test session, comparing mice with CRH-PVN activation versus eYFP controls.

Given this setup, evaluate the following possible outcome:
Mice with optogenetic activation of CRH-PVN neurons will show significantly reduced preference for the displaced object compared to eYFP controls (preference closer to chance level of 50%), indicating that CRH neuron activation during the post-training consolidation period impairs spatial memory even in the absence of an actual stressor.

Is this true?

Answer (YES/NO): YES